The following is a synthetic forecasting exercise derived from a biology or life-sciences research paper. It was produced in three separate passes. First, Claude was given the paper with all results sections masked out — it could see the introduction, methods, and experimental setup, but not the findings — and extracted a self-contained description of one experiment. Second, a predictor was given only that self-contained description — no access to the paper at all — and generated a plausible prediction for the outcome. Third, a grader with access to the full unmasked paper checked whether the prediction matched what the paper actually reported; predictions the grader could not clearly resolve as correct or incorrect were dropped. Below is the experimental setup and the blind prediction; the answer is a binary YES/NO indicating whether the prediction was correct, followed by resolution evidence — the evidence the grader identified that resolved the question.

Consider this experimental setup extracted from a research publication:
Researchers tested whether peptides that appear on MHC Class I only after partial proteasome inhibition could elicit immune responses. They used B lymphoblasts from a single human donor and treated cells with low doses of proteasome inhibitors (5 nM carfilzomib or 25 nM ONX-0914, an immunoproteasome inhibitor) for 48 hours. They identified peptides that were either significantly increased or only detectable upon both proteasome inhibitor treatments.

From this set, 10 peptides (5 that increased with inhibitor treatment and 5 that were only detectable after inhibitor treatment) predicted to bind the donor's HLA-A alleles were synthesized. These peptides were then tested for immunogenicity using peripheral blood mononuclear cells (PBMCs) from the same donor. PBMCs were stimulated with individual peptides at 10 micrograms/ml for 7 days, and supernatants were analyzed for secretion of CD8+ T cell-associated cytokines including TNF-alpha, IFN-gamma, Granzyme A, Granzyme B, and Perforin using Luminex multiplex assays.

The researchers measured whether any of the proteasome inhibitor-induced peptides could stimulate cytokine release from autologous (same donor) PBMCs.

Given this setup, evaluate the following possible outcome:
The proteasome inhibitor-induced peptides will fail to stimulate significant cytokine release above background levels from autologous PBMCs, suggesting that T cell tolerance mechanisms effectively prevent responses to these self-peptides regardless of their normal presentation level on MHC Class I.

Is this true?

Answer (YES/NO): NO